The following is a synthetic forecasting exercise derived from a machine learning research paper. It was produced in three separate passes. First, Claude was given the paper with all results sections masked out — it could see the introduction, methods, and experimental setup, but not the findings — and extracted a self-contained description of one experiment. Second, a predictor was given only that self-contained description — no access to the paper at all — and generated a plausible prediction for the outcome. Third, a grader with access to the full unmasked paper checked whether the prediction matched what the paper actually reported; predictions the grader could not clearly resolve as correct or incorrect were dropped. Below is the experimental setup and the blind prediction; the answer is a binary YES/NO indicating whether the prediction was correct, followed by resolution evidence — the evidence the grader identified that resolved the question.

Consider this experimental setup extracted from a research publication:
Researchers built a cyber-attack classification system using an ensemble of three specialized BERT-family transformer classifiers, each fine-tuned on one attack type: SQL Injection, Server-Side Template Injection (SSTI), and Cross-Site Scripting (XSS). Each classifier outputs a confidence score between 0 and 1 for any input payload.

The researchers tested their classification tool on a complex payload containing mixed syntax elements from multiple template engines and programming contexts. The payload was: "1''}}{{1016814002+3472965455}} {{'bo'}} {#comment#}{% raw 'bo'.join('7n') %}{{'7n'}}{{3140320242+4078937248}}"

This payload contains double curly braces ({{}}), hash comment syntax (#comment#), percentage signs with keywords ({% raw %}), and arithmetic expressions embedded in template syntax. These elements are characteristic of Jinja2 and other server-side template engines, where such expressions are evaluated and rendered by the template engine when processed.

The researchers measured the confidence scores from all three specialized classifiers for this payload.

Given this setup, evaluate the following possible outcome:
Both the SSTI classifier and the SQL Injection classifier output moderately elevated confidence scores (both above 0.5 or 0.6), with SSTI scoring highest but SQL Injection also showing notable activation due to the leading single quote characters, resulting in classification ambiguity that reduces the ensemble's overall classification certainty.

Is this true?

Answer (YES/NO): NO